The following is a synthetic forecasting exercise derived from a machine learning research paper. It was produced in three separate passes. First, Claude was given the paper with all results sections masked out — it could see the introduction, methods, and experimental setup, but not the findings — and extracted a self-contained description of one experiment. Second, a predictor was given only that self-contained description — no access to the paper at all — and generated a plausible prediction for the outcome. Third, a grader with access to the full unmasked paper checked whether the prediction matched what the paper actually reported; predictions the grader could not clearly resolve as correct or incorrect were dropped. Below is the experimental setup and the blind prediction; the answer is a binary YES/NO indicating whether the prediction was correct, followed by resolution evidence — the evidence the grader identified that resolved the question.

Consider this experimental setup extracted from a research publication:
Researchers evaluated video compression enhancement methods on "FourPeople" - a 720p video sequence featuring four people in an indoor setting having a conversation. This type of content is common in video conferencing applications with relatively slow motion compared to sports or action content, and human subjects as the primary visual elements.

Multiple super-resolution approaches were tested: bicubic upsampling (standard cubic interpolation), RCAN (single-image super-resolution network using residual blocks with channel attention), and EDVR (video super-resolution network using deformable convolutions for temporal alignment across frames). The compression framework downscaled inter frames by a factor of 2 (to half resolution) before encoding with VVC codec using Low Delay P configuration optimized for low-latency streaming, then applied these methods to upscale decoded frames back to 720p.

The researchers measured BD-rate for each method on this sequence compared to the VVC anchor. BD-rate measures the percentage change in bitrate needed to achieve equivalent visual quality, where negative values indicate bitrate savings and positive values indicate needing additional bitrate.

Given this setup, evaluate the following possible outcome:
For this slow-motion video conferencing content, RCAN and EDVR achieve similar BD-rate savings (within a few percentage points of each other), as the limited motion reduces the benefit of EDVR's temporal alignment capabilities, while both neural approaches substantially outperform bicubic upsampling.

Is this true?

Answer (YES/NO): NO